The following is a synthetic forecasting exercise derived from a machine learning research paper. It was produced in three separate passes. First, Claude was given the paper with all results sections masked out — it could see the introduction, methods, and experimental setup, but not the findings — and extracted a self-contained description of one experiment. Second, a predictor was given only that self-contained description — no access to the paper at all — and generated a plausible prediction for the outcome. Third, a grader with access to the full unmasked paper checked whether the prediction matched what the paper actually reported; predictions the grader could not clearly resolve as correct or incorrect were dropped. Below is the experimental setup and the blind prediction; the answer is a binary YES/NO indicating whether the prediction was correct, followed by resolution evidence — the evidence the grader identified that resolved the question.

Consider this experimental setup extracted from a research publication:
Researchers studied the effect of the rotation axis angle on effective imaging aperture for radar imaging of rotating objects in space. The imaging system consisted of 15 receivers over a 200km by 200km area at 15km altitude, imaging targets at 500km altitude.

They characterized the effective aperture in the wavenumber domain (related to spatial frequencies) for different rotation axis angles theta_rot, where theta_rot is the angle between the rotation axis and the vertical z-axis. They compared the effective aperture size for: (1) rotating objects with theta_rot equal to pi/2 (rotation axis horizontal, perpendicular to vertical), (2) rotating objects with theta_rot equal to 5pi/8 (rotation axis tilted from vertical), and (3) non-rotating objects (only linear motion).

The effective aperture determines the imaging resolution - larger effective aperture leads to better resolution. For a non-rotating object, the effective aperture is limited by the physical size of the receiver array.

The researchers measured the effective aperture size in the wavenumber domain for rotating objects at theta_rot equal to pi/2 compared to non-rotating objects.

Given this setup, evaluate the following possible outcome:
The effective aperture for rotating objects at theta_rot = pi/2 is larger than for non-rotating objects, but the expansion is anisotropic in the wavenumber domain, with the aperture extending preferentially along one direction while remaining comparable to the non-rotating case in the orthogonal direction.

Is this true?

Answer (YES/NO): YES